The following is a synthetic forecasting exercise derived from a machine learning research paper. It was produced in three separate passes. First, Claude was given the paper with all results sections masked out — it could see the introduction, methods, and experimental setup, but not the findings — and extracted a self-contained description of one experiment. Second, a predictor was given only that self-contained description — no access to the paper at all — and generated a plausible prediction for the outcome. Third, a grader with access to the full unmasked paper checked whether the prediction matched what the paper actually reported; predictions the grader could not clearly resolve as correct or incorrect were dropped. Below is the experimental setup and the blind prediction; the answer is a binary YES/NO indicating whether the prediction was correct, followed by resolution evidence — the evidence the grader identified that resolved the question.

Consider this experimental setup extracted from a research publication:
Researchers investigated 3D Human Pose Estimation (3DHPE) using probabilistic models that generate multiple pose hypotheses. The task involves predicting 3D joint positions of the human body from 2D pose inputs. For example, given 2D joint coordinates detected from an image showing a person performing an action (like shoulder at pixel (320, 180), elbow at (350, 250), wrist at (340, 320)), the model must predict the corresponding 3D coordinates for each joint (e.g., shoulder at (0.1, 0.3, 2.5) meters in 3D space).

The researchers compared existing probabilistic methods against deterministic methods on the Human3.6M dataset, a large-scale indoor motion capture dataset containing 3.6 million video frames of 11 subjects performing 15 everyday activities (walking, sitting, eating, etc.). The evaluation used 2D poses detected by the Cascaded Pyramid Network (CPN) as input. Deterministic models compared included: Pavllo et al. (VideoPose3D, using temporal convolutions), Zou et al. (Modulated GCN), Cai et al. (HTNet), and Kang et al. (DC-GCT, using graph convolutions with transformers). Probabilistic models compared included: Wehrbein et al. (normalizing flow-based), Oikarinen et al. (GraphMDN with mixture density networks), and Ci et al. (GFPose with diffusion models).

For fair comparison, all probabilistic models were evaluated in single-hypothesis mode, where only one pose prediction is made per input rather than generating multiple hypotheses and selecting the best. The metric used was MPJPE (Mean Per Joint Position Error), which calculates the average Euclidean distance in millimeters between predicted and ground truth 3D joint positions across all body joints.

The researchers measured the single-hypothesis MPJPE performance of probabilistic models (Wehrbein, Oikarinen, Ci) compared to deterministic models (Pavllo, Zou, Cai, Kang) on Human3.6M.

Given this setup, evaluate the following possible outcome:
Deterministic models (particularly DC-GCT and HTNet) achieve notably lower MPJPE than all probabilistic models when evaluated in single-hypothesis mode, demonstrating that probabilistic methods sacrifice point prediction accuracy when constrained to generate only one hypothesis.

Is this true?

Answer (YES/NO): YES